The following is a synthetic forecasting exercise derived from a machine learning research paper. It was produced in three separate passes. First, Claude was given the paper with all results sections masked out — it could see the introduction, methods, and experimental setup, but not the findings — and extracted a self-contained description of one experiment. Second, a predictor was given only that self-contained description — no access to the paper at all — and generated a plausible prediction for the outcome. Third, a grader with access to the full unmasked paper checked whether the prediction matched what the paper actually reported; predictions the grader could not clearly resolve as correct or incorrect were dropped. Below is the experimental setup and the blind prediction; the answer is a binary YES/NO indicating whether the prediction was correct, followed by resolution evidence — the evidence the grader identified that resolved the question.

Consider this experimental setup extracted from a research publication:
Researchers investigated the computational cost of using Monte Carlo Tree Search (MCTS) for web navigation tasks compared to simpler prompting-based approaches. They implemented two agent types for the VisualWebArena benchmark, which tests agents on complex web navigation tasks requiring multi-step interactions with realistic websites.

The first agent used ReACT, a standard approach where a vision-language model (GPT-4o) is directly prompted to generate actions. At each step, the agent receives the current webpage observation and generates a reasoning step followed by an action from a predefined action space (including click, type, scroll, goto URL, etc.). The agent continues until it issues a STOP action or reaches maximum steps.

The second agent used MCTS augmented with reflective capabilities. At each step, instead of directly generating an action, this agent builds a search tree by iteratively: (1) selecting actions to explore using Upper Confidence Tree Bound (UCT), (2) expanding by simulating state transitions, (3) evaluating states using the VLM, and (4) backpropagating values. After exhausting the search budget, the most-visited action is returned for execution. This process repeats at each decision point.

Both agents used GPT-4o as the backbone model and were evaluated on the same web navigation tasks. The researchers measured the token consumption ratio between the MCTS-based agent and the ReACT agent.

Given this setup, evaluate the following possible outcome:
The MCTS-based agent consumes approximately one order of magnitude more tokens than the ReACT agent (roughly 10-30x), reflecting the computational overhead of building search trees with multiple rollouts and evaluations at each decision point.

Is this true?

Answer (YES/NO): NO